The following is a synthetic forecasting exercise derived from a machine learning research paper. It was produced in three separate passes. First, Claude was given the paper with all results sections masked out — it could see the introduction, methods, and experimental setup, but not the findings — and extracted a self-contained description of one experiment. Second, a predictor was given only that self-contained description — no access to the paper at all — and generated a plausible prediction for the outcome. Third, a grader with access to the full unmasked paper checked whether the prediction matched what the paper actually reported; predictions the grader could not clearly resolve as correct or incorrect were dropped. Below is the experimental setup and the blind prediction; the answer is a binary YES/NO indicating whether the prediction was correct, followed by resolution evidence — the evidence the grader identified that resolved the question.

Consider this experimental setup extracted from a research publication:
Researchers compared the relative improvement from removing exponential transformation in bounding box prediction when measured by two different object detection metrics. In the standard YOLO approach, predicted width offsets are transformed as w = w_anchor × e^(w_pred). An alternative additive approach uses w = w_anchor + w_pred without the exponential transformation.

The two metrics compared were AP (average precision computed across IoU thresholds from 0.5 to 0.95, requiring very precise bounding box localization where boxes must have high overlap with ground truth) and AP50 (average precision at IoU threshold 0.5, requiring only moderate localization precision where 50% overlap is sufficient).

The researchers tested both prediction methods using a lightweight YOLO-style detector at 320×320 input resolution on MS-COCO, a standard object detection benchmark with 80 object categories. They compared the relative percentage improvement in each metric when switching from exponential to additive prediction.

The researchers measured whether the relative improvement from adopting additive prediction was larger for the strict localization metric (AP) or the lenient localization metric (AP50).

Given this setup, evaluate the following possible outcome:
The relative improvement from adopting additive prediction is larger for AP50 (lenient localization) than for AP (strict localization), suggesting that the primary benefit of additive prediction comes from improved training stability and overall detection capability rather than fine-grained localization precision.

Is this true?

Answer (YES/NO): NO